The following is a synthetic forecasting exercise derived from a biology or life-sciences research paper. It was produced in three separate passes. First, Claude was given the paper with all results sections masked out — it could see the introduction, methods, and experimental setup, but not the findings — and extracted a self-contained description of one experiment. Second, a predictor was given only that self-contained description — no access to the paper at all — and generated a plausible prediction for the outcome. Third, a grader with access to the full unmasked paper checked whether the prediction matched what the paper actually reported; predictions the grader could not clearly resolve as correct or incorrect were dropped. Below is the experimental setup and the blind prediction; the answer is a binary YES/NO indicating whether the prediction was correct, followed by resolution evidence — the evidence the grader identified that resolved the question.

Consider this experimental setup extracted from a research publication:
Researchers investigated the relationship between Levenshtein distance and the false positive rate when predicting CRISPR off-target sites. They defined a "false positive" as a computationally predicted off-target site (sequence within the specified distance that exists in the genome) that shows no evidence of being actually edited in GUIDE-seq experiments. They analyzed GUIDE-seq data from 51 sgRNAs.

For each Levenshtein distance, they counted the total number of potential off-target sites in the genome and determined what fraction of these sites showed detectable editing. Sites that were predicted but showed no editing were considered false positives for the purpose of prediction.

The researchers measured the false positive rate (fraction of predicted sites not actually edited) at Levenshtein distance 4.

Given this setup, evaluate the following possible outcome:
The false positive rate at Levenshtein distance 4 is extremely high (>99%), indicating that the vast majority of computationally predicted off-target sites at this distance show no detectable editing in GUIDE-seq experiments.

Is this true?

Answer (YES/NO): YES